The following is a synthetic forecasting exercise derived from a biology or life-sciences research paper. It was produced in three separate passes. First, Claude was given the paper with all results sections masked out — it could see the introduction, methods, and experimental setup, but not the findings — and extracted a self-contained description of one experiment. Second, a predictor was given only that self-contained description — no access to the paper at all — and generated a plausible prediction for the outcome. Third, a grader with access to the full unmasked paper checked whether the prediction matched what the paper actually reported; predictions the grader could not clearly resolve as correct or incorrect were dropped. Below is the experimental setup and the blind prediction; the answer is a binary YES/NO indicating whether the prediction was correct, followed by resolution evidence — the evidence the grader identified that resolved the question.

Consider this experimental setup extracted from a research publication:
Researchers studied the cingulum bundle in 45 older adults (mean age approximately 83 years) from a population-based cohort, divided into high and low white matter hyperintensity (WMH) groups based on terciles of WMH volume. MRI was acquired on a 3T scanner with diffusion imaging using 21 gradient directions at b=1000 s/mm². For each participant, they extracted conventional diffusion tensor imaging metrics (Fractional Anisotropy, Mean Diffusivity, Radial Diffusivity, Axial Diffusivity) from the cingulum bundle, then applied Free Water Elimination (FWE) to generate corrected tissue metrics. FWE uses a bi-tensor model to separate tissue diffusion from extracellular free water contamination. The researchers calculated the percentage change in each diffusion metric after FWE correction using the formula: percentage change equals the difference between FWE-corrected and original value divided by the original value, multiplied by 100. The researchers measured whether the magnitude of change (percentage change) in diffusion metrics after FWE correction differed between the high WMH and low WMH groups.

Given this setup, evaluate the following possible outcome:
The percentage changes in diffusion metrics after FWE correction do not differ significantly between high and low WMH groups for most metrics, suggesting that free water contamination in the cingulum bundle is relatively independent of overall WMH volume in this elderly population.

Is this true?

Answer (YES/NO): YES